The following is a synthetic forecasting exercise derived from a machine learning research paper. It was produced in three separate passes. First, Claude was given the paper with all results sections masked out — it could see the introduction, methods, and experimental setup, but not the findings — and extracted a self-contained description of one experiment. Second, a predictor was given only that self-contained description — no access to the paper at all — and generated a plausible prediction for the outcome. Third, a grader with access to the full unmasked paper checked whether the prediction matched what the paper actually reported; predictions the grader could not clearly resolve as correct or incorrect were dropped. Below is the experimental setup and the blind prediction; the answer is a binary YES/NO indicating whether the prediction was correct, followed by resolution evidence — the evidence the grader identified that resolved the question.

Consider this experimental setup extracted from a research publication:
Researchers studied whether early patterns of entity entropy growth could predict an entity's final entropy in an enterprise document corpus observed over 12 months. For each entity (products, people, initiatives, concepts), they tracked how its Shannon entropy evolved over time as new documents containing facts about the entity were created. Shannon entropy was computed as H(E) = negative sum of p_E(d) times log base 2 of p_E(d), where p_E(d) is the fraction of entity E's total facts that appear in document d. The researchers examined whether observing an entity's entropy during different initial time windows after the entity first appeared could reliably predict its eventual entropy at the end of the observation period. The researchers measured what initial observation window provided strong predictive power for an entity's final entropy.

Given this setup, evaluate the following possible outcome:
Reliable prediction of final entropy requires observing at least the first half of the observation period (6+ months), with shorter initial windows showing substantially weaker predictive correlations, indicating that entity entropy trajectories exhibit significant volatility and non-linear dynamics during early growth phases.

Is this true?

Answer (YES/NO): NO